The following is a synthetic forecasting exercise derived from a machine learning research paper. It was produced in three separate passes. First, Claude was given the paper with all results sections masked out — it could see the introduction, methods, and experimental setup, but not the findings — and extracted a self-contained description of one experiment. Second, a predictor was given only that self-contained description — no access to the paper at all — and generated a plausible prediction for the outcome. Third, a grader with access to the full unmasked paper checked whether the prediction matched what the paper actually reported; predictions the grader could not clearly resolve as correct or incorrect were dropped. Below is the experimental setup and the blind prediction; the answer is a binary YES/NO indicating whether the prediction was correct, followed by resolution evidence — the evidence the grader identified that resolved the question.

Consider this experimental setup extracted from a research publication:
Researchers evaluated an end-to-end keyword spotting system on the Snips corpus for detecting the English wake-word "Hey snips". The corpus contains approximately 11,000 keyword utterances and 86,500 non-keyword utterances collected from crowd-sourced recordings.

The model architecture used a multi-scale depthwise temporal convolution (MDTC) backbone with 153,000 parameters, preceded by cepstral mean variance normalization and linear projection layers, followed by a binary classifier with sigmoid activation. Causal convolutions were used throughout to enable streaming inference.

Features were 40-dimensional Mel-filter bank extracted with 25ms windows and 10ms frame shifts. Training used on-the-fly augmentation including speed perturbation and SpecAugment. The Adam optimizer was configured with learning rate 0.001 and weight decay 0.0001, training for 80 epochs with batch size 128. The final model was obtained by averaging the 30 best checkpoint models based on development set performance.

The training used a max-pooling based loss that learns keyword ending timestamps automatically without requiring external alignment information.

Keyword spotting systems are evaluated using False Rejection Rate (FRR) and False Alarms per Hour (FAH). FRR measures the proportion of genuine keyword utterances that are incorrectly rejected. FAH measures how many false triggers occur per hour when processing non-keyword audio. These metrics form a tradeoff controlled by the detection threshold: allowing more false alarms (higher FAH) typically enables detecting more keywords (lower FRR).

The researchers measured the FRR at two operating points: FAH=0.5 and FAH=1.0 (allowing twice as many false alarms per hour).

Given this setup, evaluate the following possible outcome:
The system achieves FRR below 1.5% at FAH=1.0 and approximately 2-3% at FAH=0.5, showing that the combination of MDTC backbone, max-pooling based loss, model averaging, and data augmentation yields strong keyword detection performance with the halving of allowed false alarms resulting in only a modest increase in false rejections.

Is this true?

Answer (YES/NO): NO